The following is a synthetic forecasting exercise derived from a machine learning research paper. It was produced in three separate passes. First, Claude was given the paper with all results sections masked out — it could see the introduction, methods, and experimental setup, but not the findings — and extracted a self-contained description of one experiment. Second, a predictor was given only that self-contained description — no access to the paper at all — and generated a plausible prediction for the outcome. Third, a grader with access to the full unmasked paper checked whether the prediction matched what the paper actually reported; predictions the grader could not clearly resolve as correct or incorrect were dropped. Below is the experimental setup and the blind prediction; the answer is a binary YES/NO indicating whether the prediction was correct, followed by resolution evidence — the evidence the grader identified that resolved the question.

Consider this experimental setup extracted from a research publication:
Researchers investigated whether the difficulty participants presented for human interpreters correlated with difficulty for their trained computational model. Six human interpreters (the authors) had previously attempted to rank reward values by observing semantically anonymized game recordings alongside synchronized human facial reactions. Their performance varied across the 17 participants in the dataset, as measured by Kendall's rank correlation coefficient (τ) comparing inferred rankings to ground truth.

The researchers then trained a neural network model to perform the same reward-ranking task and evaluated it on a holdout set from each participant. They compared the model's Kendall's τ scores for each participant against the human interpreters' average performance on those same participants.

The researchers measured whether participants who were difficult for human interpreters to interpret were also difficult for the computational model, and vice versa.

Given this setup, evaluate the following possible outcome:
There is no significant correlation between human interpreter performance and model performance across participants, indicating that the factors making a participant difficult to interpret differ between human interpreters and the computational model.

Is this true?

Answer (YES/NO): NO